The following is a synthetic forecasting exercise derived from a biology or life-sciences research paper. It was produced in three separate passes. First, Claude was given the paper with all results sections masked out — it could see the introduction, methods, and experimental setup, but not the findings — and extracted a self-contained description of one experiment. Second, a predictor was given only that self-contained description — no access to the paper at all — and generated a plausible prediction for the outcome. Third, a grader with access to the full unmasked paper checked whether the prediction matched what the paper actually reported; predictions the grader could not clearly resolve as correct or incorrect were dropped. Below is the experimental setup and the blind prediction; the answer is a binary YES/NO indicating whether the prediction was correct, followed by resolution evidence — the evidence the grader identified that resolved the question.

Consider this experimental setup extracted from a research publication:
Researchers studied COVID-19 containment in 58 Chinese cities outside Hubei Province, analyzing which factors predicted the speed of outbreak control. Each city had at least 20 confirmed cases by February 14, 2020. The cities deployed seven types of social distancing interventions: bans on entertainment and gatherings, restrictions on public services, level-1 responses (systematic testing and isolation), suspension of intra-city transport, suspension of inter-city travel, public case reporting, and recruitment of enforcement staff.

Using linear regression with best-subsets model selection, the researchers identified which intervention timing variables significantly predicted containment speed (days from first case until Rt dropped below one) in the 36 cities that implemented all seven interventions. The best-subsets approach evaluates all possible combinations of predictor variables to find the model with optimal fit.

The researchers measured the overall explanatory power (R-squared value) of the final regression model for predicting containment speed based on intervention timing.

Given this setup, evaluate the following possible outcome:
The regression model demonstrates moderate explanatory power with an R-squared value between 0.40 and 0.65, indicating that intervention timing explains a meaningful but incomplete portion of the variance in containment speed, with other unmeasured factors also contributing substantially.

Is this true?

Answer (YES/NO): NO